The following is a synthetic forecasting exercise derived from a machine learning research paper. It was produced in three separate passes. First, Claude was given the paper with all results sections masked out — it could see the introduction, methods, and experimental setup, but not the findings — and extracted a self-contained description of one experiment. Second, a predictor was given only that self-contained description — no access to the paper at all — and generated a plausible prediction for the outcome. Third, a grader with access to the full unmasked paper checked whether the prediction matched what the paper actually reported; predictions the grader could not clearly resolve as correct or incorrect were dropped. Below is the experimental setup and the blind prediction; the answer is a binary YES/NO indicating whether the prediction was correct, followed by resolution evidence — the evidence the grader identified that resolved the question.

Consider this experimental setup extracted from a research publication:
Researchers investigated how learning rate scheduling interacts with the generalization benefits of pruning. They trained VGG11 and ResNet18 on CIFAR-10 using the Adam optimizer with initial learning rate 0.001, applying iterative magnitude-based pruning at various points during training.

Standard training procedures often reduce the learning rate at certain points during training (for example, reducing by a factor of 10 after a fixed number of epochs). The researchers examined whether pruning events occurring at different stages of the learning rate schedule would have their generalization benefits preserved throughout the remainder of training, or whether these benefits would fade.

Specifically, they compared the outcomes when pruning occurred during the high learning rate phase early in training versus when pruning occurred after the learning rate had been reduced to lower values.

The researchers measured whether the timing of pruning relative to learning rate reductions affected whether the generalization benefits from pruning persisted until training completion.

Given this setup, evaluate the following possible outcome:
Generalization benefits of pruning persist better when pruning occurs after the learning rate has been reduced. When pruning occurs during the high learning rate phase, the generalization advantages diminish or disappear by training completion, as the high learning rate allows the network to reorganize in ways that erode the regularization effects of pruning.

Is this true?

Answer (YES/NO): YES